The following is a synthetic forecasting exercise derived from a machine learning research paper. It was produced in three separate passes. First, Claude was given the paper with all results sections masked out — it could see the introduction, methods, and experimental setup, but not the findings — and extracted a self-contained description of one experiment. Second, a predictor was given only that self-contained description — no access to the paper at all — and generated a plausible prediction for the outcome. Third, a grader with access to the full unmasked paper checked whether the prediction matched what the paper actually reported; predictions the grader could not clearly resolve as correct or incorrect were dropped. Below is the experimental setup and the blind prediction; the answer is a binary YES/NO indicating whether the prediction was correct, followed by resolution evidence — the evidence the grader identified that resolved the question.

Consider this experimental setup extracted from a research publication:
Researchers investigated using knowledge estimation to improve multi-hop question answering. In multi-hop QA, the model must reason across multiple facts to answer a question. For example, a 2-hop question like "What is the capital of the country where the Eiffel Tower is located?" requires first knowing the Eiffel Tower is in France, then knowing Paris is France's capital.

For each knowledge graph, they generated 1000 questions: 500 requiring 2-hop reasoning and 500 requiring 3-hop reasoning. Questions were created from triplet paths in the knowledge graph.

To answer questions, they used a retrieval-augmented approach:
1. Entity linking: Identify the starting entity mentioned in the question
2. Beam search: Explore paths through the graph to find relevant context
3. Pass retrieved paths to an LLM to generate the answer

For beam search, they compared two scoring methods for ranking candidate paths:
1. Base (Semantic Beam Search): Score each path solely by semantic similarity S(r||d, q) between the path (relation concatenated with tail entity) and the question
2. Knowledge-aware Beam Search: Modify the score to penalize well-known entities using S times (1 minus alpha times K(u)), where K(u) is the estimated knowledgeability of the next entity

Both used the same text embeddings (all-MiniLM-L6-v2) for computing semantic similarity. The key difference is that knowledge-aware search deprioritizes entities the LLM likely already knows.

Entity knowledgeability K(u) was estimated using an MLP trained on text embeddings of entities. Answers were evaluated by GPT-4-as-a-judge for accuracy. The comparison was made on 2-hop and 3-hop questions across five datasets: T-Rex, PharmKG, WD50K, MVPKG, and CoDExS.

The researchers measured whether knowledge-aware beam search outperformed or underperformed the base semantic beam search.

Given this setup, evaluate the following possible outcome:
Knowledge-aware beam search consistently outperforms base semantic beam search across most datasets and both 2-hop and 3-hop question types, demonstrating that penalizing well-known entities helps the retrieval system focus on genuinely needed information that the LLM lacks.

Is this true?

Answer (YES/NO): YES